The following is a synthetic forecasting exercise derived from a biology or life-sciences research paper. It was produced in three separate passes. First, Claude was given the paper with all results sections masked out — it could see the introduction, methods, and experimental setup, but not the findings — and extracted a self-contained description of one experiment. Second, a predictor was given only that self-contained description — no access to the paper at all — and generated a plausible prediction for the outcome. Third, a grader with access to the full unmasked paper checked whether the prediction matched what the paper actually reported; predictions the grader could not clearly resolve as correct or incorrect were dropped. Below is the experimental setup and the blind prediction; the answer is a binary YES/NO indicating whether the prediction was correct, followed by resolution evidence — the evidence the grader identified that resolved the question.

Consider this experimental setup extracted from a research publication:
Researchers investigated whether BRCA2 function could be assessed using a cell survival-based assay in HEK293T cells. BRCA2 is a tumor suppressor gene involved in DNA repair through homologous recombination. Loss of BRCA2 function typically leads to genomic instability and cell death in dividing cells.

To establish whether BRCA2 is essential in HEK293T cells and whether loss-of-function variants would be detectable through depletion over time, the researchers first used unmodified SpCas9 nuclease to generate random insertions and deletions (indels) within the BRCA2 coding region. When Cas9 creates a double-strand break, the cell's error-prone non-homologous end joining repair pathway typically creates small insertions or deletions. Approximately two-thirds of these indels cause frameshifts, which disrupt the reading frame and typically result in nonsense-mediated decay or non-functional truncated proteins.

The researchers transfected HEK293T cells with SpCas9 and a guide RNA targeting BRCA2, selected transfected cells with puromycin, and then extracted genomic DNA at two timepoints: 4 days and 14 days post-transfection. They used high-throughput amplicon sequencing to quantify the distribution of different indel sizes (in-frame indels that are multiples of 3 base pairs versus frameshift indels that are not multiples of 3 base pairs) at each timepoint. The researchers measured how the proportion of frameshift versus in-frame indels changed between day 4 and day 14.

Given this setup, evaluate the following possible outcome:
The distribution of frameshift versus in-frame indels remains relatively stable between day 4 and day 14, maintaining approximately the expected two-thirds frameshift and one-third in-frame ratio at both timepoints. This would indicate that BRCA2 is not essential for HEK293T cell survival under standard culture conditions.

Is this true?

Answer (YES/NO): NO